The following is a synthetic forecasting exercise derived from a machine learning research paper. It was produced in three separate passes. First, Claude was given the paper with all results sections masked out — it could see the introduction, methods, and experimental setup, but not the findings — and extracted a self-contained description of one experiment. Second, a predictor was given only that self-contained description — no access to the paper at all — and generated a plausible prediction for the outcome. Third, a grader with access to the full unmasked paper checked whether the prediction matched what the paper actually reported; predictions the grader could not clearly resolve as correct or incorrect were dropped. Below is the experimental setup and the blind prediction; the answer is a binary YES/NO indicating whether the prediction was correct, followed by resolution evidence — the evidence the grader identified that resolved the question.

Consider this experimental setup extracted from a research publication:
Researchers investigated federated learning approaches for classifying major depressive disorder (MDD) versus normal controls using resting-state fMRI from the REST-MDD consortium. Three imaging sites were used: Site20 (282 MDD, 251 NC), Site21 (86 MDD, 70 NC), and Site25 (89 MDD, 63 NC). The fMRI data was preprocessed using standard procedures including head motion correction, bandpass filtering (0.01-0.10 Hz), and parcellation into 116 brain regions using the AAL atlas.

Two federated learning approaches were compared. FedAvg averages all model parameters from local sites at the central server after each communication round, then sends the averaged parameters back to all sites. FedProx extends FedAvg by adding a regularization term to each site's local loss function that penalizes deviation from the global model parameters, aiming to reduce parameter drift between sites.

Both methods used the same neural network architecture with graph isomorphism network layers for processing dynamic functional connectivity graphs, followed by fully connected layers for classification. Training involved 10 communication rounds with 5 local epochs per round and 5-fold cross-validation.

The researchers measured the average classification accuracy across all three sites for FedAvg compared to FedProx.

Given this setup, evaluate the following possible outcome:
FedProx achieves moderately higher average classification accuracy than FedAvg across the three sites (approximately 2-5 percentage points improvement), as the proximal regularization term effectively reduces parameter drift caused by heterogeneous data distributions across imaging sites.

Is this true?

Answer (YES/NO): NO